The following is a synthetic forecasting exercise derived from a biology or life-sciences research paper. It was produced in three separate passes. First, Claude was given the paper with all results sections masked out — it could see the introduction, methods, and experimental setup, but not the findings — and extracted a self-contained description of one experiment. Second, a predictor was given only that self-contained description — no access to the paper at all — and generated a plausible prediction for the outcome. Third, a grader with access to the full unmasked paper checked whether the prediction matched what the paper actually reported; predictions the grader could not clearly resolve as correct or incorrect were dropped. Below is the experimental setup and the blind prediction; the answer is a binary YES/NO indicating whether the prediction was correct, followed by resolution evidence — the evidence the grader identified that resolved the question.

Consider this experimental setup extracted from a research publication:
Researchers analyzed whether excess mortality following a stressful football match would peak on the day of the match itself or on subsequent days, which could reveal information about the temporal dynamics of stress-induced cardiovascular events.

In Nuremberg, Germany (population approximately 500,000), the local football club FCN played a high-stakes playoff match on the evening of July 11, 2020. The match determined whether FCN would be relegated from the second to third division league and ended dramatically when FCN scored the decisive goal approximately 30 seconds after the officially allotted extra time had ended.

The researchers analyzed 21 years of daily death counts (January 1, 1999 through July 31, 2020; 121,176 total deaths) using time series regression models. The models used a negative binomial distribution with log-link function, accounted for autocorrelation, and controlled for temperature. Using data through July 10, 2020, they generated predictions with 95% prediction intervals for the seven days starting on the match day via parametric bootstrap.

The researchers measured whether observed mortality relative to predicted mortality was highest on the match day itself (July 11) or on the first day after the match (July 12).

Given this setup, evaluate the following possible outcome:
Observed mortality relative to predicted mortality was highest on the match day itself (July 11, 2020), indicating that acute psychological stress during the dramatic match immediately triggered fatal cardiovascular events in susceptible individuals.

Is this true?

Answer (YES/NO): NO